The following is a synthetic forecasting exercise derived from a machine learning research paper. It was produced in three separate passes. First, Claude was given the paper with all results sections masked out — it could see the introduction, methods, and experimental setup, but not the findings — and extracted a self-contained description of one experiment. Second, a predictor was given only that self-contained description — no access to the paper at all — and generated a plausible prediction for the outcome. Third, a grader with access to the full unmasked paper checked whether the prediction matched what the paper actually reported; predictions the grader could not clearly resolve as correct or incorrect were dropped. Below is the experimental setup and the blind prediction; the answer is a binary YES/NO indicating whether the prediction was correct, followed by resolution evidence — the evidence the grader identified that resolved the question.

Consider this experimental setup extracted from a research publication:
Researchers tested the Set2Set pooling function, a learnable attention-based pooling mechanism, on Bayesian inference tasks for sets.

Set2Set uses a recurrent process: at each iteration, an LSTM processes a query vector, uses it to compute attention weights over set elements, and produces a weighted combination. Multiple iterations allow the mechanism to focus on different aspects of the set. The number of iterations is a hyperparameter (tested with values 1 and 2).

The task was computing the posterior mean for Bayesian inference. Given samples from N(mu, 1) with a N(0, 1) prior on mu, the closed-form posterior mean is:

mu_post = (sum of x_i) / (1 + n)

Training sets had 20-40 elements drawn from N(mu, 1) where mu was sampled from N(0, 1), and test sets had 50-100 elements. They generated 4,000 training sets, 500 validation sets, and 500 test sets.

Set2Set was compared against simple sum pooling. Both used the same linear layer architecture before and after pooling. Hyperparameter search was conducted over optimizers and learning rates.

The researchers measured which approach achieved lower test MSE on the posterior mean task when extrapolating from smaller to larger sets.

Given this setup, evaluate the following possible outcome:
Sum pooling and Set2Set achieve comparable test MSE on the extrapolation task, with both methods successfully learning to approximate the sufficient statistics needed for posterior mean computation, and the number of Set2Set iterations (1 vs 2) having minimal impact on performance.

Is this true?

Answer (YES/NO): NO